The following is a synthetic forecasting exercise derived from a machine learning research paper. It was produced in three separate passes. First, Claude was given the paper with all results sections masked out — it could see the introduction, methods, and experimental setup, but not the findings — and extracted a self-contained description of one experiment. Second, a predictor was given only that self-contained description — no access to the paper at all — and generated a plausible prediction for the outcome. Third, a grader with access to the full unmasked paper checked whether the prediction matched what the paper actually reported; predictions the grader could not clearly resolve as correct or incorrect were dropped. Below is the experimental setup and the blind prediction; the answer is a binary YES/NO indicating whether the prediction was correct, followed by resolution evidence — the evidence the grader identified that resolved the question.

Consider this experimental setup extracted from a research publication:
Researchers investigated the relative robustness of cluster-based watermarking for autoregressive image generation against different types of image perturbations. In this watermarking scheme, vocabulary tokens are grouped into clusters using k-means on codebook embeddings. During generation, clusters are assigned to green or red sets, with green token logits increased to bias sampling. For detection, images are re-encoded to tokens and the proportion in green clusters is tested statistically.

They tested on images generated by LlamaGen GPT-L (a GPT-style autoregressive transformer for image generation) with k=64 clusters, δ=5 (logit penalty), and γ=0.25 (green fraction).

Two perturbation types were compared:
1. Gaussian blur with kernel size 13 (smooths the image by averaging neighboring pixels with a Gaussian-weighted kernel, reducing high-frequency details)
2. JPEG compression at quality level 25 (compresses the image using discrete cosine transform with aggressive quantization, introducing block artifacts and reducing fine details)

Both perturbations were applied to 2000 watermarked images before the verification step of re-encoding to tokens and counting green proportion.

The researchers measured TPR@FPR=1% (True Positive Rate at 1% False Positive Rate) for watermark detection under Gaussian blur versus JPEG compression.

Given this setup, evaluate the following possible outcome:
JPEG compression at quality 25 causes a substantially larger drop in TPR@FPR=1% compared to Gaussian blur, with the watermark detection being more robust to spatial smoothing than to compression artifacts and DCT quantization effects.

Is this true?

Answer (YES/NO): NO